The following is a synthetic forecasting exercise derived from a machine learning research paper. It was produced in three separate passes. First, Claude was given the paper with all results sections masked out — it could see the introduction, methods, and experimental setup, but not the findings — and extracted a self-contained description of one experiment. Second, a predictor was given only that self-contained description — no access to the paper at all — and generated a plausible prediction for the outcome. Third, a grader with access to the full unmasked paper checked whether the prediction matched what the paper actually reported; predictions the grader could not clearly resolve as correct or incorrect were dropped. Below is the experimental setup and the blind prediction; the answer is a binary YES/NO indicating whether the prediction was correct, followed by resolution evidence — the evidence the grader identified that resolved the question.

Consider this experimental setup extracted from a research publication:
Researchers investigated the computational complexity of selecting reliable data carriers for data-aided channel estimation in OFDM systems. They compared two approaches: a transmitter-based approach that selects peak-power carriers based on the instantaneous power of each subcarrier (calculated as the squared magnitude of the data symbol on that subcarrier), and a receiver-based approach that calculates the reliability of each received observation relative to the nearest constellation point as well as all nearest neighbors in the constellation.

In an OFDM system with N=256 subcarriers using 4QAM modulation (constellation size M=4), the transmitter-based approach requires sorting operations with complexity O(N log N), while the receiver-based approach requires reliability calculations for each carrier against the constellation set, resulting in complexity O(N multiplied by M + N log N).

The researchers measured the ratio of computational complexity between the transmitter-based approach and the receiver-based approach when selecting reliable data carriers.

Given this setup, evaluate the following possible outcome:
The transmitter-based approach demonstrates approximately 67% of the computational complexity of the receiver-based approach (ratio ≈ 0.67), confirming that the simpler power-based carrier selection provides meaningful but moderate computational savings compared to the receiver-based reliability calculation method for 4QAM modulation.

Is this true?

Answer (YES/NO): NO